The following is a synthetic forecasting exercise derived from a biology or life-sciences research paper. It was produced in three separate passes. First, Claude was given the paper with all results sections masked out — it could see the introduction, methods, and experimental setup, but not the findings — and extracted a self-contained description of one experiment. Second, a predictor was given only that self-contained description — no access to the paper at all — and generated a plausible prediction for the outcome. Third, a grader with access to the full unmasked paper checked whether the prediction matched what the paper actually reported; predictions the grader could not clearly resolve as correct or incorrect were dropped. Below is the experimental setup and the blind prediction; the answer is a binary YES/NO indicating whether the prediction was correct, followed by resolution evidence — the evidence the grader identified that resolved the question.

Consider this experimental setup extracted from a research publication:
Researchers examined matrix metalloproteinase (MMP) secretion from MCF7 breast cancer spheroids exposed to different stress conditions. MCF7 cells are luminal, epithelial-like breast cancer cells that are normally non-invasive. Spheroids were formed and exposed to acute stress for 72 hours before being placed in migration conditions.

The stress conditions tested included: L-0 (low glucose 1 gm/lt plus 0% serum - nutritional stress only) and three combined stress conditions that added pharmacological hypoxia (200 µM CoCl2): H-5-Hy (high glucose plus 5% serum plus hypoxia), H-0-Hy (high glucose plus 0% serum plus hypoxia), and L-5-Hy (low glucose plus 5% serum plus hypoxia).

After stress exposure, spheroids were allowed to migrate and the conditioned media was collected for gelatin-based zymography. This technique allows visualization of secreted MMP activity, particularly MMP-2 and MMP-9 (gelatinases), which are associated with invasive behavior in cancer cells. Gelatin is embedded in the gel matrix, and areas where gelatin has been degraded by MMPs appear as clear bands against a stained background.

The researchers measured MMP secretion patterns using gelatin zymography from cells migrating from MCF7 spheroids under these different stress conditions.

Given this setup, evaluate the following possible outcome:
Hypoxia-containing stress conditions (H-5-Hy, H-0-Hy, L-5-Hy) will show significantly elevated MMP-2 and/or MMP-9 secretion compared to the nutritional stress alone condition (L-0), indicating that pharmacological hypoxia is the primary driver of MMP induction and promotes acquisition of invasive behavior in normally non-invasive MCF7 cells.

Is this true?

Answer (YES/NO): NO